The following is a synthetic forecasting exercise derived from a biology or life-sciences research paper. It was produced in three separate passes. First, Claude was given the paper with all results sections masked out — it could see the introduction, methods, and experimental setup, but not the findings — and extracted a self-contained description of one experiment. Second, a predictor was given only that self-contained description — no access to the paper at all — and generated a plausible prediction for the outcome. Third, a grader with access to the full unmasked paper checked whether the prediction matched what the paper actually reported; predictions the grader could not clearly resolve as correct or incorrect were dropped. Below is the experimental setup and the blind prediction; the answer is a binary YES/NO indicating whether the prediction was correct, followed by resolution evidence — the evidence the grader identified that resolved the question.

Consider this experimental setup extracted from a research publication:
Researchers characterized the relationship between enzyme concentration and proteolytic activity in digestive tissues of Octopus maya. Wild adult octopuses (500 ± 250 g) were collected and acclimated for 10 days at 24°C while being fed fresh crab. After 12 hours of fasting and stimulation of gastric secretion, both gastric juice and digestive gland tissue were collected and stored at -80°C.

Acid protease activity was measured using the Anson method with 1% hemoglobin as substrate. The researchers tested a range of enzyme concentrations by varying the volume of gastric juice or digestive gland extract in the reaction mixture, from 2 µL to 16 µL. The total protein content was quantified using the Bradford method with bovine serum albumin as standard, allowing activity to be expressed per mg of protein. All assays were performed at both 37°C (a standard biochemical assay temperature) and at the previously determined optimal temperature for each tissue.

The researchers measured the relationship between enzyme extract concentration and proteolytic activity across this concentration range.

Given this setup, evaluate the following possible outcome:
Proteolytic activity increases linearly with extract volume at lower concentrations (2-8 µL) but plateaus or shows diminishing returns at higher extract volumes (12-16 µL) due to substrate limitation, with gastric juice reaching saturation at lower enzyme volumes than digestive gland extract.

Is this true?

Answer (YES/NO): NO